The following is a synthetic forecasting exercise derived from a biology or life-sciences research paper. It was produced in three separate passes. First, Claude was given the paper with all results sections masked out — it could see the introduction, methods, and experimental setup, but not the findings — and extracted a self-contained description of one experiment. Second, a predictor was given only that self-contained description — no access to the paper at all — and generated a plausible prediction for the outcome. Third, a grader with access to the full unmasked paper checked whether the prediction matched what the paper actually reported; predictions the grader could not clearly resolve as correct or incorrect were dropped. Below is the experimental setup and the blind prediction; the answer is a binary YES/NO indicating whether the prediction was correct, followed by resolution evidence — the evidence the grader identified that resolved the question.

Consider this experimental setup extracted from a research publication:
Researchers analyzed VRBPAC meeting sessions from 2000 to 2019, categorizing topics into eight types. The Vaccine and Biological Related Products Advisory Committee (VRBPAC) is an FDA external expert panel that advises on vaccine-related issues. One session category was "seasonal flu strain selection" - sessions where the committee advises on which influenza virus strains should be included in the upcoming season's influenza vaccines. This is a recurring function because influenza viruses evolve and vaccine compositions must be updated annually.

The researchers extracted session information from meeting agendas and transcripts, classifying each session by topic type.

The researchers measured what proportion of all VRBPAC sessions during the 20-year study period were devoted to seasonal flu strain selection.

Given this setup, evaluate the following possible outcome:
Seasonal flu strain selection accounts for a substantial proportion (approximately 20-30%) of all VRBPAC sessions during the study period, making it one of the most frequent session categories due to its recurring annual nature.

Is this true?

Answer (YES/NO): YES